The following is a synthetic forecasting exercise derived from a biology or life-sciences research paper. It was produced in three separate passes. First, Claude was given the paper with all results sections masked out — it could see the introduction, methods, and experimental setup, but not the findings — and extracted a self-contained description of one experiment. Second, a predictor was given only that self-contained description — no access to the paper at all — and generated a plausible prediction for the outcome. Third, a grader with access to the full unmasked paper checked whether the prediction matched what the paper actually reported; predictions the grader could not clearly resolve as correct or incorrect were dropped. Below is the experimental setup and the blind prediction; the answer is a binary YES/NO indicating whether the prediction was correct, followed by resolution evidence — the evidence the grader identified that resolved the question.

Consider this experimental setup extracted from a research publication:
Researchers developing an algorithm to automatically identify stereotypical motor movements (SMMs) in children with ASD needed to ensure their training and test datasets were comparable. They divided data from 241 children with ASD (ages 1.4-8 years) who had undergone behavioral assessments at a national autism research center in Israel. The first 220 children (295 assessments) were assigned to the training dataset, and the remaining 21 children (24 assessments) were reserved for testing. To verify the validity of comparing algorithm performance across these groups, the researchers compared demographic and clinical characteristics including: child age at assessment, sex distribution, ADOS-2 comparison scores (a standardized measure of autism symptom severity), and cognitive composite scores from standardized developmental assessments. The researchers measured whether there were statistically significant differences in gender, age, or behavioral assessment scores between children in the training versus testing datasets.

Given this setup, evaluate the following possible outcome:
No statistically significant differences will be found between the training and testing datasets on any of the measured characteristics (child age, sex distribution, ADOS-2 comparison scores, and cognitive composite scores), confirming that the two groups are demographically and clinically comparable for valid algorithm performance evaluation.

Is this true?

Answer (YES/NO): YES